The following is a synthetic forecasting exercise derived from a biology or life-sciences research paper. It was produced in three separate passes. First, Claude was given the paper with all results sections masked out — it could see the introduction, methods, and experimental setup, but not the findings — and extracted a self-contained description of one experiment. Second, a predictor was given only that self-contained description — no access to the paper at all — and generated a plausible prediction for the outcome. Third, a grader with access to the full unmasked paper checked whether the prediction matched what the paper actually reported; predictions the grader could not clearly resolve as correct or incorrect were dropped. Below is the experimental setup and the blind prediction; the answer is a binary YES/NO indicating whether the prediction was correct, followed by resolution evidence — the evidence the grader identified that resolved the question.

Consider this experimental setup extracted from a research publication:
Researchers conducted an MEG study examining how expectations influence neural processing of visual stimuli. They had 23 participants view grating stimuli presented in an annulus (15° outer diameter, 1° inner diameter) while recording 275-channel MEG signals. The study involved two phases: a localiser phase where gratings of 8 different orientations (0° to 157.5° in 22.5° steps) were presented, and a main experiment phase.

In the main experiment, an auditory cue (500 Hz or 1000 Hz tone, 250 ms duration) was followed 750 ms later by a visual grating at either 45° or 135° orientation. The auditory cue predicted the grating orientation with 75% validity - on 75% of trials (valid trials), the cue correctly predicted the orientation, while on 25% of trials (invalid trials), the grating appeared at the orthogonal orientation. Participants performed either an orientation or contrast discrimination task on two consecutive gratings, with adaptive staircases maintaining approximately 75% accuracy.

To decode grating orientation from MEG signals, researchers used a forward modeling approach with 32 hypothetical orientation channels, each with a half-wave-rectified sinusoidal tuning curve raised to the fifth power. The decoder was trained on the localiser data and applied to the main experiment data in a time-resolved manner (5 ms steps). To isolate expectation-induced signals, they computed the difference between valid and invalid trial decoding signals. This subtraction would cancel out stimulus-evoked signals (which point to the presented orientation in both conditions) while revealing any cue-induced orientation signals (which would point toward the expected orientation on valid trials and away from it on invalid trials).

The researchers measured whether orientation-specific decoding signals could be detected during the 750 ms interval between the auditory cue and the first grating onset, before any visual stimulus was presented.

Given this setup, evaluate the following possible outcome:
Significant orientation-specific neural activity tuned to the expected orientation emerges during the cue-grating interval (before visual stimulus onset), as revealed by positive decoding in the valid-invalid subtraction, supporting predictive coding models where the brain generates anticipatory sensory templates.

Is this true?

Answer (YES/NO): YES